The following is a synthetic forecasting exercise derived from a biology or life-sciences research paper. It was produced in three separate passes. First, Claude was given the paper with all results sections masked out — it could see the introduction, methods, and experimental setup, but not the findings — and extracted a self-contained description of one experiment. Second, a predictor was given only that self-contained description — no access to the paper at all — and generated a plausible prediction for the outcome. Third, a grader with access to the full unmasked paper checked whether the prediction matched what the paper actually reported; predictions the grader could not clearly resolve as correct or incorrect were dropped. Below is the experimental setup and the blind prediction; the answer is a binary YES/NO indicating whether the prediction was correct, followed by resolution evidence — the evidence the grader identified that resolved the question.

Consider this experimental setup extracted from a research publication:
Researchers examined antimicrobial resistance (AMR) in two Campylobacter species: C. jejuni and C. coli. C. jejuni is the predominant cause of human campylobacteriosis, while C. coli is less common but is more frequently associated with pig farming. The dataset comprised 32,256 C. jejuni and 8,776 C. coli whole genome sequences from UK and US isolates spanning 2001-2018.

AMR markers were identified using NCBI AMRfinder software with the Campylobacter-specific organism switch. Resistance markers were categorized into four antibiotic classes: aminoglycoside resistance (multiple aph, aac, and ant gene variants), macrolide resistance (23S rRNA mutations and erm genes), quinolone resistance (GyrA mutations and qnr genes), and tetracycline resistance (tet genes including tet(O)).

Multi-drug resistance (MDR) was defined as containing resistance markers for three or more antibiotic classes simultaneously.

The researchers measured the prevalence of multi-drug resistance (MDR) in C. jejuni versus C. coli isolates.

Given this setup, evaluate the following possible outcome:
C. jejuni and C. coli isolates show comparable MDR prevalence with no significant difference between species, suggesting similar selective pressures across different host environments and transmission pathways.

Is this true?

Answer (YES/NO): NO